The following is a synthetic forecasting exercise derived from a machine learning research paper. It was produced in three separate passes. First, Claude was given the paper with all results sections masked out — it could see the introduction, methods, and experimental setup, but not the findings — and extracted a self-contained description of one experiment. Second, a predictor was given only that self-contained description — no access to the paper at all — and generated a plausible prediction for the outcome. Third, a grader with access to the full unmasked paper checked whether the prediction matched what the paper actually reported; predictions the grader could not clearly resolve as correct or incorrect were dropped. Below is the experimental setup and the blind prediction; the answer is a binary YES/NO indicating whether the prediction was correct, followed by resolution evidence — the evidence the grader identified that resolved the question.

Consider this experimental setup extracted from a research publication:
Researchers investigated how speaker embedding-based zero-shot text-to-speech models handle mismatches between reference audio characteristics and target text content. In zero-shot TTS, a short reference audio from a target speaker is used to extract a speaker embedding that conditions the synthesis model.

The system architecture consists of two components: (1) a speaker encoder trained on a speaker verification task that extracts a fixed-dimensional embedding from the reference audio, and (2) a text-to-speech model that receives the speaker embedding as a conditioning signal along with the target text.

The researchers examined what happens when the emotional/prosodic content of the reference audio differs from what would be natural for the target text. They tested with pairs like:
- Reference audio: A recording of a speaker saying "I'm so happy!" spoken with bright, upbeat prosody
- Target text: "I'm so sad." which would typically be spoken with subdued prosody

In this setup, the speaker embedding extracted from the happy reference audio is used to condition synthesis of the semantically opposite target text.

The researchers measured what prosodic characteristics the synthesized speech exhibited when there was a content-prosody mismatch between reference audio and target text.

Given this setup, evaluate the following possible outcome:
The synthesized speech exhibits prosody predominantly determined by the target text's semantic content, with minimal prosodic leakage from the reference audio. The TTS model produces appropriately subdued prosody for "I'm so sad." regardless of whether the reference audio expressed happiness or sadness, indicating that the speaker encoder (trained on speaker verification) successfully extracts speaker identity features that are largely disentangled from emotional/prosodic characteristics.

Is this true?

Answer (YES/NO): NO